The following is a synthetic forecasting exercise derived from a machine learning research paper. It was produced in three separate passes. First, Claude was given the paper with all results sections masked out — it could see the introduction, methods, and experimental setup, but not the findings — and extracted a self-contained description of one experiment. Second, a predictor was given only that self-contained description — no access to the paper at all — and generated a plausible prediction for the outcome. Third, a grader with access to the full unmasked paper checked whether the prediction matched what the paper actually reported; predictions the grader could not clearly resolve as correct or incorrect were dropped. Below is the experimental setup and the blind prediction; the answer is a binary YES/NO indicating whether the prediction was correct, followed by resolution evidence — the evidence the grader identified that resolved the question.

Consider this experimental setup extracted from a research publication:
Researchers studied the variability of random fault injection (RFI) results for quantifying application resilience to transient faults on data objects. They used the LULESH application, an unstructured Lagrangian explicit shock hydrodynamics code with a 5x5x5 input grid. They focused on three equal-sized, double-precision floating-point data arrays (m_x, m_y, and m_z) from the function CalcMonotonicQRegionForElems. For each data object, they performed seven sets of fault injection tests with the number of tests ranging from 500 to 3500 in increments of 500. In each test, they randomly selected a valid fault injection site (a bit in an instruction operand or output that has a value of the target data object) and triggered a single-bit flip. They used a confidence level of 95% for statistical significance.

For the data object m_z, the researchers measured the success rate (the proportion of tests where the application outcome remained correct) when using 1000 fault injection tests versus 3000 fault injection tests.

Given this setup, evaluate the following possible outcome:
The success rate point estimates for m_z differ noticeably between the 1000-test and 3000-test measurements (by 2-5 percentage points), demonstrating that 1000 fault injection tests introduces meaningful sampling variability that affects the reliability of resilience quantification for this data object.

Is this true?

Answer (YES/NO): NO